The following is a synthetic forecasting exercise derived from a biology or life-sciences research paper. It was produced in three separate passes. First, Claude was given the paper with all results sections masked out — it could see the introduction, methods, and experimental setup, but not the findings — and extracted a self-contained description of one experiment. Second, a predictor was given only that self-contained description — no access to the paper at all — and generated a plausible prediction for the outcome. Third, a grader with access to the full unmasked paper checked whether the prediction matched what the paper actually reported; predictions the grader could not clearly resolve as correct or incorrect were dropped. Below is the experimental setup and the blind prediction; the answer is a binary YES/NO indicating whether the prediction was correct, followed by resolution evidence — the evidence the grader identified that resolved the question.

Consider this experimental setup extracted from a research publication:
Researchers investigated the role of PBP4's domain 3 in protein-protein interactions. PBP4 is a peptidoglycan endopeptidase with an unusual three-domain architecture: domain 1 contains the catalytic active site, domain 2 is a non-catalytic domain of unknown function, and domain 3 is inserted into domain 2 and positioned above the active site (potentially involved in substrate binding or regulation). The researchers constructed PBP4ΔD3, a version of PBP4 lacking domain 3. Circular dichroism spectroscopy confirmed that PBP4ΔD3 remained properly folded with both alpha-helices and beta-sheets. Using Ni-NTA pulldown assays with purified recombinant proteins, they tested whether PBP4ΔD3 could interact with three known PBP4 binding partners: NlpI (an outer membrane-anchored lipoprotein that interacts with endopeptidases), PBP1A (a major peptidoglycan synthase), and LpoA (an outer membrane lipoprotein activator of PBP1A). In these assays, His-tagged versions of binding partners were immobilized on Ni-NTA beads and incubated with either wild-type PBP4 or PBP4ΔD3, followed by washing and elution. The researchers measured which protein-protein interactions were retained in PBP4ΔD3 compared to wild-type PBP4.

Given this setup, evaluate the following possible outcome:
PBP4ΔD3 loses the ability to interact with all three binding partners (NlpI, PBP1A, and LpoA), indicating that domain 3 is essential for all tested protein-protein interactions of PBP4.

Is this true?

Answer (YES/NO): NO